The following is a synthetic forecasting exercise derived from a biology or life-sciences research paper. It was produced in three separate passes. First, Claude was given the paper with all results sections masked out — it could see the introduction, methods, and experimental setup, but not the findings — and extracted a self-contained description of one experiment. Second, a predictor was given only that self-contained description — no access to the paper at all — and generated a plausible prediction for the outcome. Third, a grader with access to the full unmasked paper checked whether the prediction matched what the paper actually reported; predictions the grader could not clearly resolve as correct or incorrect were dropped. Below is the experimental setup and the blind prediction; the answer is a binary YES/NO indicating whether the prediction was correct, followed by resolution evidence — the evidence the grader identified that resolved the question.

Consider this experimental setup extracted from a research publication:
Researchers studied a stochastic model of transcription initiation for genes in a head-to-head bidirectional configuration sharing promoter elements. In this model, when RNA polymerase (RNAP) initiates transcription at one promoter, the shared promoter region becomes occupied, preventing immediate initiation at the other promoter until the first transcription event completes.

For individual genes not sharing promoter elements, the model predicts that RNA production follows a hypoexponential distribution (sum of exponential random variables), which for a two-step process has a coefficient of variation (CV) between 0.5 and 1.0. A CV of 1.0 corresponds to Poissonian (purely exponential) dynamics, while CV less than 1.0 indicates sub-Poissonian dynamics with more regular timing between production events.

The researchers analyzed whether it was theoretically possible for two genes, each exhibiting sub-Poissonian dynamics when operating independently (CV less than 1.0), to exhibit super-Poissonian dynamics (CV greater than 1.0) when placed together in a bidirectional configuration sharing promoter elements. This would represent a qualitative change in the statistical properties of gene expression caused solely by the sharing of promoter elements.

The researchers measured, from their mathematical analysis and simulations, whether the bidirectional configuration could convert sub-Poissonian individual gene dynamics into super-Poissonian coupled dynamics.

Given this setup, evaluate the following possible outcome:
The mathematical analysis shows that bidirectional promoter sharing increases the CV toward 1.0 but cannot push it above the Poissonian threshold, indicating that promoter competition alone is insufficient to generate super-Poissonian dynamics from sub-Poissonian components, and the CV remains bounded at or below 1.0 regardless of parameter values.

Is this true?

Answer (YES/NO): NO